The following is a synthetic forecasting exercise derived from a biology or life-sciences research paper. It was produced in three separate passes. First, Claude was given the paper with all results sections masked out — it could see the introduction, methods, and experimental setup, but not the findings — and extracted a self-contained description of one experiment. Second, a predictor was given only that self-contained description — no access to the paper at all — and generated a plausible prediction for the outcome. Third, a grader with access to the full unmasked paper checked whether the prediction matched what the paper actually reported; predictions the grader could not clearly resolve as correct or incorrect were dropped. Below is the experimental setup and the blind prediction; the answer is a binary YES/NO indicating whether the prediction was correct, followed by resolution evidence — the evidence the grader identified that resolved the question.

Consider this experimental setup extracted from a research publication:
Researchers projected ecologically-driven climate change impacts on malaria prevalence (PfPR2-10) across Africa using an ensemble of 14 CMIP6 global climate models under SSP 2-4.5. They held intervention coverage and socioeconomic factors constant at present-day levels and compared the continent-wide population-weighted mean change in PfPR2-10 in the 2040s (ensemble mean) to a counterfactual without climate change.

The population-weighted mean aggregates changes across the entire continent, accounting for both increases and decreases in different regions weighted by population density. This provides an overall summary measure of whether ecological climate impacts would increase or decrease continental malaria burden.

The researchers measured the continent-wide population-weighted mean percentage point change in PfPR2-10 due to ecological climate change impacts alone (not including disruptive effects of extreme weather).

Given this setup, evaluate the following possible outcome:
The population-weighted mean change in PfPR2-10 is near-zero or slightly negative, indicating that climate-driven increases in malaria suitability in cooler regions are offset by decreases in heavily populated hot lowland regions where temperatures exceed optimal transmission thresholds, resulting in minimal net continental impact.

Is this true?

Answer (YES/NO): NO